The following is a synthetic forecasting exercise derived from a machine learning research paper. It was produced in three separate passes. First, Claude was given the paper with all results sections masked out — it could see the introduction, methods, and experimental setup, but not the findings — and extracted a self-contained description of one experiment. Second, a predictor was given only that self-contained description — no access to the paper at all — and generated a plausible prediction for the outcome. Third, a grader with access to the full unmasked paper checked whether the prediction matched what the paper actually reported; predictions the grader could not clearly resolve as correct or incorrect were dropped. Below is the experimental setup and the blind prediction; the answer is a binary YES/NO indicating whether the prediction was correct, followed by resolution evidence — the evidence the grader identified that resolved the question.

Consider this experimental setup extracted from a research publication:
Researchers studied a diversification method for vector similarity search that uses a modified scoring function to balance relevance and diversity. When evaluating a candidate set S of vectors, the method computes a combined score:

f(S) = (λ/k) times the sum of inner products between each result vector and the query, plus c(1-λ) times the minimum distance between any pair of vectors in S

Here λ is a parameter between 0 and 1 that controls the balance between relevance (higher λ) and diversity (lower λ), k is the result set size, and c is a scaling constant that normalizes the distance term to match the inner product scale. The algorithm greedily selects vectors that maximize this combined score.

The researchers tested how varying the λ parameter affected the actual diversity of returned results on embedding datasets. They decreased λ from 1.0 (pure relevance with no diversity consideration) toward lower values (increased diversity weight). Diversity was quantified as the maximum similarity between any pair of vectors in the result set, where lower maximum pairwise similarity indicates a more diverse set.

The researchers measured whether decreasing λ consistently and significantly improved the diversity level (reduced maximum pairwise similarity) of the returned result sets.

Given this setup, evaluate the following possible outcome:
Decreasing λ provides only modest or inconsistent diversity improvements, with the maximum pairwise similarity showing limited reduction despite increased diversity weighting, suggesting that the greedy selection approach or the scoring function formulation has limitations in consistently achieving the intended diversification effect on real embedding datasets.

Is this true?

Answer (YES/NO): YES